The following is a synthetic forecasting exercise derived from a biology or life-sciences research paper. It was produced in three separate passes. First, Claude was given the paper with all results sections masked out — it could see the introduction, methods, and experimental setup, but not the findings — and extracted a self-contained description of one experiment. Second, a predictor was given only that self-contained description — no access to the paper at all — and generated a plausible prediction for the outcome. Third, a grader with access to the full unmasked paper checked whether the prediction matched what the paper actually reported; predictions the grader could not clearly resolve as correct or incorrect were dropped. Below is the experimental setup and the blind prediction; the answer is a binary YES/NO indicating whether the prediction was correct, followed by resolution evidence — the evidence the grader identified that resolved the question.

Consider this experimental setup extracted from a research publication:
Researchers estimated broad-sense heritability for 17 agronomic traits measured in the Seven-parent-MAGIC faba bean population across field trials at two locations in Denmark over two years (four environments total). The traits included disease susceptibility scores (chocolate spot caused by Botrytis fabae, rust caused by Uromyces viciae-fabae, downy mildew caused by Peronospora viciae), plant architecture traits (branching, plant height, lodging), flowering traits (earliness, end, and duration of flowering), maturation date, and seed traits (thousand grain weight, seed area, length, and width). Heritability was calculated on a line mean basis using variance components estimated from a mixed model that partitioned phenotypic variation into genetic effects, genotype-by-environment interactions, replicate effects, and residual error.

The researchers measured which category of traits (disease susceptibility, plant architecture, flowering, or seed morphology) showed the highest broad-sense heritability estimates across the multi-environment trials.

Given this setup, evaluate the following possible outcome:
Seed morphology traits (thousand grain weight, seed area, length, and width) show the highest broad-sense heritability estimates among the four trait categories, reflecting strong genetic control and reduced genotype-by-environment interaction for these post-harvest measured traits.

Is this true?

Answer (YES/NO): YES